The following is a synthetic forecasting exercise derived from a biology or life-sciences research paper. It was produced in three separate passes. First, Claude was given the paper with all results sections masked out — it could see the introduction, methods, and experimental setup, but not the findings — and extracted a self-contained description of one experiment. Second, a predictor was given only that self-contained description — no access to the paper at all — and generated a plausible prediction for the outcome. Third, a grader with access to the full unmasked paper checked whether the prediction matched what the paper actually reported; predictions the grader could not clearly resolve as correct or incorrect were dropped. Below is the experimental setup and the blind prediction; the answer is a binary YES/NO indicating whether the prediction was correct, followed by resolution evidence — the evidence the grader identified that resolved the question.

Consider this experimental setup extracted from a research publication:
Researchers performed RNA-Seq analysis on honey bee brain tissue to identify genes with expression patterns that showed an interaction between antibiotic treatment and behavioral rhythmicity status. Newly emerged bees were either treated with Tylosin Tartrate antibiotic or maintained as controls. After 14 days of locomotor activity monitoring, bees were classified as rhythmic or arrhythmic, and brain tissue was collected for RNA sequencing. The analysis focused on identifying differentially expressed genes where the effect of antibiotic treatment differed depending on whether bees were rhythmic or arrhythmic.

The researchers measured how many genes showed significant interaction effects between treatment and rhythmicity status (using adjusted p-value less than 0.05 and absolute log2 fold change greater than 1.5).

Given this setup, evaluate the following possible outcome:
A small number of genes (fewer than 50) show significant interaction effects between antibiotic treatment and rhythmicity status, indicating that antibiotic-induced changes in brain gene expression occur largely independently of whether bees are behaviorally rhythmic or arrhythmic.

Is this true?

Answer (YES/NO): NO